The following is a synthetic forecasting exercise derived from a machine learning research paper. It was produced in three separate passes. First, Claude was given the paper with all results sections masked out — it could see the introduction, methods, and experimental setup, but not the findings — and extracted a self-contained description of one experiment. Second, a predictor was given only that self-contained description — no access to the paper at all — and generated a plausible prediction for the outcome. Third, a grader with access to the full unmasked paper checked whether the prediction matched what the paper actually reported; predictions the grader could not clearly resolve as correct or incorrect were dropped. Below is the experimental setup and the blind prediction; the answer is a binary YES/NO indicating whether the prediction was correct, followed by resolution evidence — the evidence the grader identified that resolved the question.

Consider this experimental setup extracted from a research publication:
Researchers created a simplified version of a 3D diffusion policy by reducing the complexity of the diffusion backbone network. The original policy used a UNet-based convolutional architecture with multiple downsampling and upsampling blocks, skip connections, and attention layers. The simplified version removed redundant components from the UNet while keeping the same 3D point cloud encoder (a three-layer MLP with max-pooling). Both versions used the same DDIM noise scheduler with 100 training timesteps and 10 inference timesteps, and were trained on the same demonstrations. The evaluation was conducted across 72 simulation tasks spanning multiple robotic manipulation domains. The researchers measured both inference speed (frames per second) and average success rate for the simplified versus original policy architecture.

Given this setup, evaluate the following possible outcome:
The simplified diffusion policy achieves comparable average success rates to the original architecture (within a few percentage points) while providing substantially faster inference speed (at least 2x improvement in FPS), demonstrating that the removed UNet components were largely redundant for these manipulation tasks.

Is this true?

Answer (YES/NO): YES